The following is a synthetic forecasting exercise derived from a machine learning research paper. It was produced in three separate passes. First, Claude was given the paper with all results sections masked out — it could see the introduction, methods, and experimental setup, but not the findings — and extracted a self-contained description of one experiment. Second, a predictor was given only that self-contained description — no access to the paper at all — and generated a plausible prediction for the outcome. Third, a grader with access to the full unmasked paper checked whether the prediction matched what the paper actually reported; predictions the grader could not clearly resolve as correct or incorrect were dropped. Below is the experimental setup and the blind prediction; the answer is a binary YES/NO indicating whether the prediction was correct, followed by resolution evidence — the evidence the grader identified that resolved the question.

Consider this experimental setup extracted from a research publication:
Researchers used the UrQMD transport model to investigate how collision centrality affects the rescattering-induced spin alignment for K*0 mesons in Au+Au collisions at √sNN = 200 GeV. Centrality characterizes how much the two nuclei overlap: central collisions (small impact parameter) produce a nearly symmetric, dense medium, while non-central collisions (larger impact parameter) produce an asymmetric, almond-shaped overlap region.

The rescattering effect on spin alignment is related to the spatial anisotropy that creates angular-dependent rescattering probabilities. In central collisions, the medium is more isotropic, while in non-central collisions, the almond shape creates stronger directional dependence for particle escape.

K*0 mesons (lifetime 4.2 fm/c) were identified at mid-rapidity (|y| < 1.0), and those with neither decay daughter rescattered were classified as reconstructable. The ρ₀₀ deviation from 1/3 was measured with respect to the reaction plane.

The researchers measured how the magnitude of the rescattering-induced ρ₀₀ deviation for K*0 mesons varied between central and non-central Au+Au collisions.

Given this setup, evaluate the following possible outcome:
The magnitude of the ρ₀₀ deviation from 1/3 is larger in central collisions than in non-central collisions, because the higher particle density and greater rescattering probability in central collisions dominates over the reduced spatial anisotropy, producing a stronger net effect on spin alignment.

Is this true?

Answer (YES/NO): YES